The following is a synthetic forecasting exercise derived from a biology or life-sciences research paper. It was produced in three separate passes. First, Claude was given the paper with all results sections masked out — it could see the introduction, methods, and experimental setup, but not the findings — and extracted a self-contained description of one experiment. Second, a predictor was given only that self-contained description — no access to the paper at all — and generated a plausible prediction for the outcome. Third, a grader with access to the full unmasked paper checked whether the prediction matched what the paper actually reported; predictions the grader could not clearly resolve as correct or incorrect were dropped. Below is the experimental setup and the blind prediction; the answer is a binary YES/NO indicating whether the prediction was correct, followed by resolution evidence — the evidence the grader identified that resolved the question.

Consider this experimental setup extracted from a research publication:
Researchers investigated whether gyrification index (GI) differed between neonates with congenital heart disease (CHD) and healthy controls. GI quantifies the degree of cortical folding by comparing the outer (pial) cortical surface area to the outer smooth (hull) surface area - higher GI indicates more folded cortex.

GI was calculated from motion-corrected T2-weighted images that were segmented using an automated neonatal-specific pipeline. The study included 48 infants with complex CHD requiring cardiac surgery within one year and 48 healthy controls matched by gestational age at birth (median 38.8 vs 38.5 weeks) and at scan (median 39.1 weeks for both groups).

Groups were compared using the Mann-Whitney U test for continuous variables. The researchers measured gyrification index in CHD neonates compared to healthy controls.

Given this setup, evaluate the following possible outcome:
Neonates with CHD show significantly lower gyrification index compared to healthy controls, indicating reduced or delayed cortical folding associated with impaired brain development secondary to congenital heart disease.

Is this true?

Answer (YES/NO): YES